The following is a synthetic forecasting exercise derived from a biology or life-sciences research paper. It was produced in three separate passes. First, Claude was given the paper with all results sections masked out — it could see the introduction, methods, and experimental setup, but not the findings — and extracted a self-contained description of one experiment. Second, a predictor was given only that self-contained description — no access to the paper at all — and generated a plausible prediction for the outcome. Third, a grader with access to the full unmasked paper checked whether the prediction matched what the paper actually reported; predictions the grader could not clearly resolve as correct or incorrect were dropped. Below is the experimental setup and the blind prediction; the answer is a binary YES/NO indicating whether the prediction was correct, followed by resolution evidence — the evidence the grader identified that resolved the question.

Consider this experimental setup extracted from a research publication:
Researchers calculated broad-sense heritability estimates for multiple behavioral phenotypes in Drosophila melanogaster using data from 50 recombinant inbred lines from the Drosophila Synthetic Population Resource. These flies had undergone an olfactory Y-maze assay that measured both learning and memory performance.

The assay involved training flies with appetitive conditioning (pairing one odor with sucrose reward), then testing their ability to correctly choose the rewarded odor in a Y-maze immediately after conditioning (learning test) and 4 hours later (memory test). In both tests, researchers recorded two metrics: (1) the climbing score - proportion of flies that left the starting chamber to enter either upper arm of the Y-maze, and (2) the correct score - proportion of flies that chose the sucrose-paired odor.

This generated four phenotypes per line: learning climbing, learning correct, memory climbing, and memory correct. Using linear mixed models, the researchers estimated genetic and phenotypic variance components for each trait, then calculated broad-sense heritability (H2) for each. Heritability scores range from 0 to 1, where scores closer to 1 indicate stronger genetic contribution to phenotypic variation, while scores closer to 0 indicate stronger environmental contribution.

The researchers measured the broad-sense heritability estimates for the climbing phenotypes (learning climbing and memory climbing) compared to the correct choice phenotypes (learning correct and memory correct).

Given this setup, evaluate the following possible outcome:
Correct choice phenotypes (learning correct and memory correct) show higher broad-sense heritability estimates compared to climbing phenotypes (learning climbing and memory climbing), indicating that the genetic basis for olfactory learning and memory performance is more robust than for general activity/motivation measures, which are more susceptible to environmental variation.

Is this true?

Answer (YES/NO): NO